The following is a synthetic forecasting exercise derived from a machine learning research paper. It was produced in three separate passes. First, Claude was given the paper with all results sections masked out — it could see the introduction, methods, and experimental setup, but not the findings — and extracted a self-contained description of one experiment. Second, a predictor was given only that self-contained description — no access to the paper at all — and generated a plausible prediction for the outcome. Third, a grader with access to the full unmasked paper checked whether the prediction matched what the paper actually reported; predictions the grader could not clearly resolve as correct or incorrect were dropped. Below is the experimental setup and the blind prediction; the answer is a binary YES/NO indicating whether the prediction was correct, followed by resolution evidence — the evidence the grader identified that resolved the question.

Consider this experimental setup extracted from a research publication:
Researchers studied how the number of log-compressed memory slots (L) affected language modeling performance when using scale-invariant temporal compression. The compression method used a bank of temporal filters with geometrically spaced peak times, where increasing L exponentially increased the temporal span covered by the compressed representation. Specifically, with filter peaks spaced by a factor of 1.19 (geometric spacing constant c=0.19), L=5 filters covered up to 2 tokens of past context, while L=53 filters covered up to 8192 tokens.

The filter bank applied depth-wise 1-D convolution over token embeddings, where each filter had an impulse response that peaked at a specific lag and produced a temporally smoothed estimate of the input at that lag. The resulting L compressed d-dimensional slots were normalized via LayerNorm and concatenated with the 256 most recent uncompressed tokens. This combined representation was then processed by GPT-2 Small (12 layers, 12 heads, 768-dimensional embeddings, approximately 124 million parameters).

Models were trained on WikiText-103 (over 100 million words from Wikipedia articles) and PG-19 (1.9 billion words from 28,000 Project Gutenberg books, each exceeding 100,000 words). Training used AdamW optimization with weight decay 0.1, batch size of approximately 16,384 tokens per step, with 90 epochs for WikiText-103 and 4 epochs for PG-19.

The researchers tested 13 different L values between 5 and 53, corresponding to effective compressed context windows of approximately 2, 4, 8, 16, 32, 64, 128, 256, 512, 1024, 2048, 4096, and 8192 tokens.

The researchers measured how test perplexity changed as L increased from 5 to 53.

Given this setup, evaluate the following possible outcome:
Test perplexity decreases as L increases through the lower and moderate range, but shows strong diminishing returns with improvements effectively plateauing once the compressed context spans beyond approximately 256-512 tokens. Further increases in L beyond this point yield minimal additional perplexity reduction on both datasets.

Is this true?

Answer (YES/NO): NO